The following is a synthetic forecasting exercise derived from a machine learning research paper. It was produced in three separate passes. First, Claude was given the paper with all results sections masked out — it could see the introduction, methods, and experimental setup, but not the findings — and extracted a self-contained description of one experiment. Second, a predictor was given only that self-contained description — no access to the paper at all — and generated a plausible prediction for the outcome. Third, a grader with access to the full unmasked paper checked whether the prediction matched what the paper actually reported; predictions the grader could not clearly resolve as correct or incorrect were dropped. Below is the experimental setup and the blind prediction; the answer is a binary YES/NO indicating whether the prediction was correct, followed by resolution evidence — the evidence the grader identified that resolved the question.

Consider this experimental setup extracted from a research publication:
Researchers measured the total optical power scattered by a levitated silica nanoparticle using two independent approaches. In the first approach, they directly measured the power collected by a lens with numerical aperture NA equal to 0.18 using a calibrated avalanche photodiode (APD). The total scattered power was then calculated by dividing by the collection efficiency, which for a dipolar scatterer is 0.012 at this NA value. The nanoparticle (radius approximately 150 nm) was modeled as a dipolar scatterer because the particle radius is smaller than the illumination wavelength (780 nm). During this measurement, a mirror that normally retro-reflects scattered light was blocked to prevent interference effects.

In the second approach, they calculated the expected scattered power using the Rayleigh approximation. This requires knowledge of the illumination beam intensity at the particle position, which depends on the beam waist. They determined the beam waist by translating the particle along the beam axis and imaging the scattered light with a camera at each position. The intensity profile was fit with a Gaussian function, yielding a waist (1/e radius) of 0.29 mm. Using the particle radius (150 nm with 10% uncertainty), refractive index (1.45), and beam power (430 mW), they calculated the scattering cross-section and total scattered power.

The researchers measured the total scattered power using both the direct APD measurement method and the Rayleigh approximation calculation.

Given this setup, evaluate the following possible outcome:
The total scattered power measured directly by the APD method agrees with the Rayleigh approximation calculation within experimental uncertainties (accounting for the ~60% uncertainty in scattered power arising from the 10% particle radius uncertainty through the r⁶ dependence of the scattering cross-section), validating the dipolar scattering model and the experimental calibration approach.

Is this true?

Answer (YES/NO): YES